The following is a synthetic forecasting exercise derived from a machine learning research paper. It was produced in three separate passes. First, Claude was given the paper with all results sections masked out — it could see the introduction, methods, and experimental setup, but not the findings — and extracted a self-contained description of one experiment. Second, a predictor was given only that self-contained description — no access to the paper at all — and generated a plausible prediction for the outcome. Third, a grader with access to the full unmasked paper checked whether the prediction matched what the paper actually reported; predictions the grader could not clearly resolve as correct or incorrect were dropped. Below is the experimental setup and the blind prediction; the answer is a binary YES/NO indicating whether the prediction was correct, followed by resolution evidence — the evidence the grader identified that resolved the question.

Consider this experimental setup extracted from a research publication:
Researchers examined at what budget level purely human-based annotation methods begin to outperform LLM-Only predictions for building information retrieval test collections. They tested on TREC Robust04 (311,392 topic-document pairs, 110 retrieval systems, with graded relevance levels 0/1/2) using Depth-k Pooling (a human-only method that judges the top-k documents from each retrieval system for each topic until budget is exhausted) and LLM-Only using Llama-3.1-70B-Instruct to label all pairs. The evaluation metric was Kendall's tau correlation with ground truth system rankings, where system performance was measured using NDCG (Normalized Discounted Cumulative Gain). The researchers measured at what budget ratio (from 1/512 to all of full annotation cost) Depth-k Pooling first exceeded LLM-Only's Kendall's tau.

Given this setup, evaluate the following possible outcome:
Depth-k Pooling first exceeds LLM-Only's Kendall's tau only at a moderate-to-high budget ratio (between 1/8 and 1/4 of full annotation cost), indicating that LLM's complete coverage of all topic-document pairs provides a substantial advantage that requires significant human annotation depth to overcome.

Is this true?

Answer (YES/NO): NO